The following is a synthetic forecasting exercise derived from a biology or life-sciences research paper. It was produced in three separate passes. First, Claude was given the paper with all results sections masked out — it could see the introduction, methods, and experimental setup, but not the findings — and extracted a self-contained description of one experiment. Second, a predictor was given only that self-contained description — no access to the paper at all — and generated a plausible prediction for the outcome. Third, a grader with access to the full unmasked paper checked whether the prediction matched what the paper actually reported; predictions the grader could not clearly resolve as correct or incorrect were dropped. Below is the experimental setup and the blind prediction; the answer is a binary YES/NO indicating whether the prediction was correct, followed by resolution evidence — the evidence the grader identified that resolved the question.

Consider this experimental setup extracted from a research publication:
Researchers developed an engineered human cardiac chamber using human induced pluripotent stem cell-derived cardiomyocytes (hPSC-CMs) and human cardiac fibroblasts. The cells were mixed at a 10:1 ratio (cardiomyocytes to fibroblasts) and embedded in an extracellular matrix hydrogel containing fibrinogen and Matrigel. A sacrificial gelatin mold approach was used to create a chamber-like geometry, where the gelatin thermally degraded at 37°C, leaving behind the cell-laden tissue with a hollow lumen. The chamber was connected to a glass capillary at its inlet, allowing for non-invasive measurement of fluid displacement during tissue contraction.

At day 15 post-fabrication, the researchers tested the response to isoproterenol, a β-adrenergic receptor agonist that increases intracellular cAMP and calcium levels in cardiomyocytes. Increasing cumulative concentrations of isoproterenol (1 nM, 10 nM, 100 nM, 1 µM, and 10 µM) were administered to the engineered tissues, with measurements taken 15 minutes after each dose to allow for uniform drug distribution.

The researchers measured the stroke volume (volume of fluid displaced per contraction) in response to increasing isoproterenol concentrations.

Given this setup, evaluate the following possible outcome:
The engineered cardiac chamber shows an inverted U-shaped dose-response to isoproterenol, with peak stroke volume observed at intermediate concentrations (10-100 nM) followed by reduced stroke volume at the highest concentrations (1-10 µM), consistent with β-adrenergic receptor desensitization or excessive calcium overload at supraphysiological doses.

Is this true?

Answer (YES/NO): NO